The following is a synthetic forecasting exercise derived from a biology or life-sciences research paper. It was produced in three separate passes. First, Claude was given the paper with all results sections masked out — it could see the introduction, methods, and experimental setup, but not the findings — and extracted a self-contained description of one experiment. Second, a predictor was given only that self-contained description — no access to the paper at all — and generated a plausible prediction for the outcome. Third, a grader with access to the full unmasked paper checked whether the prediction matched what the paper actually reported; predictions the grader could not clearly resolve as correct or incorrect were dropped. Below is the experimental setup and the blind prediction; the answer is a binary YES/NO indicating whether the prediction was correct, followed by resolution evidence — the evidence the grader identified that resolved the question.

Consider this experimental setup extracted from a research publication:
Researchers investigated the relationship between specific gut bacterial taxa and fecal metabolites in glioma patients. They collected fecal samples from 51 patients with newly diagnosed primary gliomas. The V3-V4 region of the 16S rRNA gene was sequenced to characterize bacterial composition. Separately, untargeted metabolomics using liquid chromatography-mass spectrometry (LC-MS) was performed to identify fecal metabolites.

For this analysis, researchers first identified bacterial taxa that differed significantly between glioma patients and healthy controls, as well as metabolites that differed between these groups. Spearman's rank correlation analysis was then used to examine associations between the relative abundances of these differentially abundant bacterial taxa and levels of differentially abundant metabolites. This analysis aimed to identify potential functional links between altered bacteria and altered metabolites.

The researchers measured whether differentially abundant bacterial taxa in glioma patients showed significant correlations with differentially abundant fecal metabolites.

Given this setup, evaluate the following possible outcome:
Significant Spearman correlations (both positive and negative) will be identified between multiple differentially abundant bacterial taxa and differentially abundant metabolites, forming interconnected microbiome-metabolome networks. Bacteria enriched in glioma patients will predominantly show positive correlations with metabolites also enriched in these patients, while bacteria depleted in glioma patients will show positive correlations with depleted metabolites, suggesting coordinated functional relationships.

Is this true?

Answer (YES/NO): YES